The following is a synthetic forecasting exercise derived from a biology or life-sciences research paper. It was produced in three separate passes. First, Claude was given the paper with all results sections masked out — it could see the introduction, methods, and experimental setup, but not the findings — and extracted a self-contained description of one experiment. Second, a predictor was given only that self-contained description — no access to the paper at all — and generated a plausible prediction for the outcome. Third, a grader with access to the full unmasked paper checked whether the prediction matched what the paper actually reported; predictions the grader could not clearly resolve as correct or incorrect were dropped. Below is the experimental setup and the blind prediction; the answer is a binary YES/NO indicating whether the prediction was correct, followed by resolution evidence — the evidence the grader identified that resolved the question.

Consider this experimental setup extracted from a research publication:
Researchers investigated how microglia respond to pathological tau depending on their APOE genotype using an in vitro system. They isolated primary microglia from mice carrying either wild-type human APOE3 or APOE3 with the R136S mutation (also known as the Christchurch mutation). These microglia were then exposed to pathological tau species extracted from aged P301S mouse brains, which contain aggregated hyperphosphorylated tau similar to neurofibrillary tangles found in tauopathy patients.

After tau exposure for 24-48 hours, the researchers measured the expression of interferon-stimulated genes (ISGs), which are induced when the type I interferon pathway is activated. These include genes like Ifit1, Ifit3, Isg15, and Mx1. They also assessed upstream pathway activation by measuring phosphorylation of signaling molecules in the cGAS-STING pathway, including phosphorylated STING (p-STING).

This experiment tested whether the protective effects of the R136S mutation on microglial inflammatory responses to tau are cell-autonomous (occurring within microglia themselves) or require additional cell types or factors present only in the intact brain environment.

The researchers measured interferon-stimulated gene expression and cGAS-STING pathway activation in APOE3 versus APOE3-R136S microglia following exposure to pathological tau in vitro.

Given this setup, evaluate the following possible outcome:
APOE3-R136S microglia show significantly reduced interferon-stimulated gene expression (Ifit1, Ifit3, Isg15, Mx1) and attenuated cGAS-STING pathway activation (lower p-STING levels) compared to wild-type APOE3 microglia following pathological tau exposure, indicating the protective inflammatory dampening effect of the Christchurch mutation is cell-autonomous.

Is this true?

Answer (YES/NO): NO